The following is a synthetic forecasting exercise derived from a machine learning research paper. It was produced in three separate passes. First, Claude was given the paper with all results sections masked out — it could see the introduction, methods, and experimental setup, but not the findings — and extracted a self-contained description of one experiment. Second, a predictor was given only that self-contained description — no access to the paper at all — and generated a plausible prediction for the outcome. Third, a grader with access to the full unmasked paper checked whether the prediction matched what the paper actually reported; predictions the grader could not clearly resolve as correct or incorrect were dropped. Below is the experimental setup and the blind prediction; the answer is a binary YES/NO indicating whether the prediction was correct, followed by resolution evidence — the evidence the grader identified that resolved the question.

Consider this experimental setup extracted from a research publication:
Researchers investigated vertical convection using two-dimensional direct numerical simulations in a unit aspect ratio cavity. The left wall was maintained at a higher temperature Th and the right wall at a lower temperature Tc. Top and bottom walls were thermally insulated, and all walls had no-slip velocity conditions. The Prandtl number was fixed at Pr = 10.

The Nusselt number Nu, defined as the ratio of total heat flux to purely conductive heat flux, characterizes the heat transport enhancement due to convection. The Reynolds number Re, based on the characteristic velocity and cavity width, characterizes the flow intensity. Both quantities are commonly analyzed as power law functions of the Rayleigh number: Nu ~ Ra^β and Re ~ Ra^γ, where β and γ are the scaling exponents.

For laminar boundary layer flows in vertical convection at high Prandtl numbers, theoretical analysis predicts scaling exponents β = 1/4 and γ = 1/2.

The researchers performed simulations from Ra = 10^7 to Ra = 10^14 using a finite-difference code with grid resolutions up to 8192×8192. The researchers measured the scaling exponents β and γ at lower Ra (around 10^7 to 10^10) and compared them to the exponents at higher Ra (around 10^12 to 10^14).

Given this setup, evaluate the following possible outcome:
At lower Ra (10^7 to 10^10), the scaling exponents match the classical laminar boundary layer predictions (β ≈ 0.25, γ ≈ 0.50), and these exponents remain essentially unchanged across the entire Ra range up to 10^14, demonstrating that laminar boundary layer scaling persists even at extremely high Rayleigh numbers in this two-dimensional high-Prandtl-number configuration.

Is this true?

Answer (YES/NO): NO